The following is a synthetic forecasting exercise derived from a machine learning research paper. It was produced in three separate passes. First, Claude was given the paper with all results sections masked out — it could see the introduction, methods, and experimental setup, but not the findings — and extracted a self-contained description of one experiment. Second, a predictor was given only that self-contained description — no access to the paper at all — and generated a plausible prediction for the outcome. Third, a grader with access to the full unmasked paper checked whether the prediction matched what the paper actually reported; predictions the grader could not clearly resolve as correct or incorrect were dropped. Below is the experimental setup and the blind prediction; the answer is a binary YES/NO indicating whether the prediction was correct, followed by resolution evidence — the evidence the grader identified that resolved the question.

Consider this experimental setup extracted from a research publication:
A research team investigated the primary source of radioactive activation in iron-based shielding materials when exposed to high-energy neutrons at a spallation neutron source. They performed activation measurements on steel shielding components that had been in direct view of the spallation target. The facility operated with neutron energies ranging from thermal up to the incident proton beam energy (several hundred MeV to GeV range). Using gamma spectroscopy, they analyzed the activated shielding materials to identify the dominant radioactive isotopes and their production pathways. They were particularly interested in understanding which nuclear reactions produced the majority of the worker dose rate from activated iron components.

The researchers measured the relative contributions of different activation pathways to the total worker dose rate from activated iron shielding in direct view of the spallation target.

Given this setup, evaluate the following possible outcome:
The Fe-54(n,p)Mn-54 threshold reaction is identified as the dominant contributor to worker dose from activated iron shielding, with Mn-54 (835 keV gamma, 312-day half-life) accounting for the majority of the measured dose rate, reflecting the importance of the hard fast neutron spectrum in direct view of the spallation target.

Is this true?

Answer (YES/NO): YES